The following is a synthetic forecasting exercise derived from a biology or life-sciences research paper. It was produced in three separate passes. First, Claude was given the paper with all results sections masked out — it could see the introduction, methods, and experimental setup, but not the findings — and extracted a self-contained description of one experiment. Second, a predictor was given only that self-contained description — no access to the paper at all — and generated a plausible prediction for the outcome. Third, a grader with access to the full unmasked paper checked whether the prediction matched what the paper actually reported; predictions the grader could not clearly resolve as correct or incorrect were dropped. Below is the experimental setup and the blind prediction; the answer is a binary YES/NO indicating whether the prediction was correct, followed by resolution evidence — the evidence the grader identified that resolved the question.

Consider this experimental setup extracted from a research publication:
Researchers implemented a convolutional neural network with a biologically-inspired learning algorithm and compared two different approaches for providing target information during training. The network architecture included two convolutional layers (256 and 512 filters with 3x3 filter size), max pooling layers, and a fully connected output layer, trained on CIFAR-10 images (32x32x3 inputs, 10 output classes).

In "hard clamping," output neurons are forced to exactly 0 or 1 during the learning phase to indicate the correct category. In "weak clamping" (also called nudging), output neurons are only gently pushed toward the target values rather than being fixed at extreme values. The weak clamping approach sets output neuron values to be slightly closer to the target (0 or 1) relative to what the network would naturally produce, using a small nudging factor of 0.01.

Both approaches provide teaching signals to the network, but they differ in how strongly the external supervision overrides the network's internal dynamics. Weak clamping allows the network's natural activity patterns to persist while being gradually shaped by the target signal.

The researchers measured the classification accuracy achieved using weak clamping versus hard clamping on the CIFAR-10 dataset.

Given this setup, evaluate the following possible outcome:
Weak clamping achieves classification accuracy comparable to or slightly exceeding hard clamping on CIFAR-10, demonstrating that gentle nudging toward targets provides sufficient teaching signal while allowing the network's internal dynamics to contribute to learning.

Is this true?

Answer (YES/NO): YES